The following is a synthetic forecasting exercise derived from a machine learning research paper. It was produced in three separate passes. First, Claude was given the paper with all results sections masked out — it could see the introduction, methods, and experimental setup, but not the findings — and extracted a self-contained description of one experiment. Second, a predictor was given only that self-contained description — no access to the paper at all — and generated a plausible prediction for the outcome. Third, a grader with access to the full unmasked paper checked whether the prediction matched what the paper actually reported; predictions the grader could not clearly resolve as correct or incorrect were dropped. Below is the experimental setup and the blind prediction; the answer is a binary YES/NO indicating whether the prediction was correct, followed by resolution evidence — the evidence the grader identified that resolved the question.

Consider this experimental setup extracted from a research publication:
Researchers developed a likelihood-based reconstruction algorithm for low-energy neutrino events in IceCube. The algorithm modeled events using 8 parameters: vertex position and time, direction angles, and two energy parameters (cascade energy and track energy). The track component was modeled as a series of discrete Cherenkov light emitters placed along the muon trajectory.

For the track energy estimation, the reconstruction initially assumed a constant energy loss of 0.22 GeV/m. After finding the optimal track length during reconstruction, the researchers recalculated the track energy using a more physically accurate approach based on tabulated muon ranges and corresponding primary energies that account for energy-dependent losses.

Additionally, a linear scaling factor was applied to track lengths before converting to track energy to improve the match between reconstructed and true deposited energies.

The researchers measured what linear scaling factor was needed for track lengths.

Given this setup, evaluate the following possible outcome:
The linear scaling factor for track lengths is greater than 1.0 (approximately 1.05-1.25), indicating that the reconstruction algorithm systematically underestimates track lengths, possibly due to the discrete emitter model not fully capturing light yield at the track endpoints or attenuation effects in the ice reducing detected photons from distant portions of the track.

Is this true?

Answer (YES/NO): NO